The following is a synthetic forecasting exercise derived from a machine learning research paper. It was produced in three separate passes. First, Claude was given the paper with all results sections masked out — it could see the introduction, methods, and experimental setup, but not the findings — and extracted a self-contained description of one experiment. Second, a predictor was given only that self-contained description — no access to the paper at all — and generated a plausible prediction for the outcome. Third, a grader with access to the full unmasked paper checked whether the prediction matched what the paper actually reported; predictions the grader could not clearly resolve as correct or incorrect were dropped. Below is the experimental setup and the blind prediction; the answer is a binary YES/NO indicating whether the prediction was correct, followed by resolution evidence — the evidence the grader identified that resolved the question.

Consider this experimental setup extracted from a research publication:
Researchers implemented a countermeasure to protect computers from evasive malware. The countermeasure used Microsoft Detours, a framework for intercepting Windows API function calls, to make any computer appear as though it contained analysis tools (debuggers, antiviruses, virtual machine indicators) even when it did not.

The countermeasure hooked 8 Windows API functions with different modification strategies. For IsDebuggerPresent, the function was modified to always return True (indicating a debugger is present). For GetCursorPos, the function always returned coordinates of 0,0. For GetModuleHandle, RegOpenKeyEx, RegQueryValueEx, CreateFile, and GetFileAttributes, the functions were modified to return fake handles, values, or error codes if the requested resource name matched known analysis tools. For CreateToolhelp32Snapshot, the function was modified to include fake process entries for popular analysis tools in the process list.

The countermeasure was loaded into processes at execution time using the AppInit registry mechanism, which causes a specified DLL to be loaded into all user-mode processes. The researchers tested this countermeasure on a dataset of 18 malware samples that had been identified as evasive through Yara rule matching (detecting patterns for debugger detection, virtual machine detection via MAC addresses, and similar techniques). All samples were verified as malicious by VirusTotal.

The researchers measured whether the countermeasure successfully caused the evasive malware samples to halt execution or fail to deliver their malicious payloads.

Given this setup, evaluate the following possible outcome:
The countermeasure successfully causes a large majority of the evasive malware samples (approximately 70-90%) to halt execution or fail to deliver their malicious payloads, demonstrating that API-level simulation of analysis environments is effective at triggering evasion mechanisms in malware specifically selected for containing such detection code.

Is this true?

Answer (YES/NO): YES